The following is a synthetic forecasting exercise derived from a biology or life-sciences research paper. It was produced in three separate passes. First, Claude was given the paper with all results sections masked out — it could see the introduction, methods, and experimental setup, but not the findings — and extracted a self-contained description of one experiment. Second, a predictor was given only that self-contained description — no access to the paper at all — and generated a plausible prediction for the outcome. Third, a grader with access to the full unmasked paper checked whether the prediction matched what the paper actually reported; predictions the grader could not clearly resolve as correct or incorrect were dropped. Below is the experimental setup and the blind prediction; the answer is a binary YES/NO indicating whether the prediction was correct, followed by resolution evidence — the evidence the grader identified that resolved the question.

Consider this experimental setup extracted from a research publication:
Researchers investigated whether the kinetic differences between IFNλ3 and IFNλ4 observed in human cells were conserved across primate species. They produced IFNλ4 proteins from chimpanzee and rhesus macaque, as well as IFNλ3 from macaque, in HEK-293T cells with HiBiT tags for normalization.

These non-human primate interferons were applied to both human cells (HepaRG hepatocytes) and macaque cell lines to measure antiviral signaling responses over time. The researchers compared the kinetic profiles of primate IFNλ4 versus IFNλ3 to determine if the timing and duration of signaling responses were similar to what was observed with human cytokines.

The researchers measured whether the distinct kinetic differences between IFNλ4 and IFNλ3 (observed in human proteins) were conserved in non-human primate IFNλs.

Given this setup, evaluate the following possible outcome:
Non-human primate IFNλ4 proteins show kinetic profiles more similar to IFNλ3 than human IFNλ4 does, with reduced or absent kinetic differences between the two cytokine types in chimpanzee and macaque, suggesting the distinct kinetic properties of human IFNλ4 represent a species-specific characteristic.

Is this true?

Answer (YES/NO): NO